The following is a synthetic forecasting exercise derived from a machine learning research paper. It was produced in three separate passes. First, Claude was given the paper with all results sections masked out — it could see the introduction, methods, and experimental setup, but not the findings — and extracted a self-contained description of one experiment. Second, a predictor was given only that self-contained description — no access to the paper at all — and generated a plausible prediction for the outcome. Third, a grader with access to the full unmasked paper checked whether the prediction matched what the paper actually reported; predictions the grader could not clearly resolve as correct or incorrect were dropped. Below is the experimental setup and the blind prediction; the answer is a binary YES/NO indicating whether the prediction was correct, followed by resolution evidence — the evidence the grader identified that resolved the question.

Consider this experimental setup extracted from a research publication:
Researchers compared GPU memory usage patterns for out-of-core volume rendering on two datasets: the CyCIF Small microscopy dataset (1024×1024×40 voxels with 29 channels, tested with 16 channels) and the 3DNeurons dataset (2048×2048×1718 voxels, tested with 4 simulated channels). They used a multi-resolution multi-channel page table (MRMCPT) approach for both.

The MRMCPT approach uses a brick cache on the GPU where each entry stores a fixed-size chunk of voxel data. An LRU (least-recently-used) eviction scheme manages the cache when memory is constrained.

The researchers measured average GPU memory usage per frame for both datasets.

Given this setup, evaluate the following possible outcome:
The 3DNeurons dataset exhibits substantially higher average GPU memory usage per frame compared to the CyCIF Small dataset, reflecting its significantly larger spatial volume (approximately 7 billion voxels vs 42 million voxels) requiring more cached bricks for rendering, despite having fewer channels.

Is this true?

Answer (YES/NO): NO